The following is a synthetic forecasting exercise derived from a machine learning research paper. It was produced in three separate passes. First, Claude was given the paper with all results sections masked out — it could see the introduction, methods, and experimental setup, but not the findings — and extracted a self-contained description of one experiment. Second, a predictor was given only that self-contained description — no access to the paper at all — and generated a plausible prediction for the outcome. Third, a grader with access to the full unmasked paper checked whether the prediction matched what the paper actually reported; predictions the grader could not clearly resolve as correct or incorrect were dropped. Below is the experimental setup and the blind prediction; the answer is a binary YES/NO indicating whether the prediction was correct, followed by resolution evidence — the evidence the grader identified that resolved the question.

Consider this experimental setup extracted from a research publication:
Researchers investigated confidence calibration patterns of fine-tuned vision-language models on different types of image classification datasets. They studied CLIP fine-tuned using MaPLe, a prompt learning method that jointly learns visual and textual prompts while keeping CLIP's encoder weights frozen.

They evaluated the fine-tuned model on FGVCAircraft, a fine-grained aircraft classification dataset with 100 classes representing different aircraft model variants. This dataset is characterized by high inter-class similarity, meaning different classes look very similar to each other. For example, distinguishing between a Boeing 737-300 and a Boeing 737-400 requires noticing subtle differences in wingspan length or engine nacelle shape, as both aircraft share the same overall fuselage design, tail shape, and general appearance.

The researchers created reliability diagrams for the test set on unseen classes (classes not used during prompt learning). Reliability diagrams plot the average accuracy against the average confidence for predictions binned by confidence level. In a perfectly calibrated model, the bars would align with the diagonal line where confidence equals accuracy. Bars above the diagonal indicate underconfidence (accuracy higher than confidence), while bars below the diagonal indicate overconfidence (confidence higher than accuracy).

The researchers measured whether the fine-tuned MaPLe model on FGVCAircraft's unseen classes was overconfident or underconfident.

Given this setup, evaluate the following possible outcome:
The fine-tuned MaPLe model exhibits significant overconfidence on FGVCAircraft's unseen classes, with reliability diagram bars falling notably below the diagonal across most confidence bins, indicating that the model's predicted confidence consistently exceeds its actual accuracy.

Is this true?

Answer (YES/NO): YES